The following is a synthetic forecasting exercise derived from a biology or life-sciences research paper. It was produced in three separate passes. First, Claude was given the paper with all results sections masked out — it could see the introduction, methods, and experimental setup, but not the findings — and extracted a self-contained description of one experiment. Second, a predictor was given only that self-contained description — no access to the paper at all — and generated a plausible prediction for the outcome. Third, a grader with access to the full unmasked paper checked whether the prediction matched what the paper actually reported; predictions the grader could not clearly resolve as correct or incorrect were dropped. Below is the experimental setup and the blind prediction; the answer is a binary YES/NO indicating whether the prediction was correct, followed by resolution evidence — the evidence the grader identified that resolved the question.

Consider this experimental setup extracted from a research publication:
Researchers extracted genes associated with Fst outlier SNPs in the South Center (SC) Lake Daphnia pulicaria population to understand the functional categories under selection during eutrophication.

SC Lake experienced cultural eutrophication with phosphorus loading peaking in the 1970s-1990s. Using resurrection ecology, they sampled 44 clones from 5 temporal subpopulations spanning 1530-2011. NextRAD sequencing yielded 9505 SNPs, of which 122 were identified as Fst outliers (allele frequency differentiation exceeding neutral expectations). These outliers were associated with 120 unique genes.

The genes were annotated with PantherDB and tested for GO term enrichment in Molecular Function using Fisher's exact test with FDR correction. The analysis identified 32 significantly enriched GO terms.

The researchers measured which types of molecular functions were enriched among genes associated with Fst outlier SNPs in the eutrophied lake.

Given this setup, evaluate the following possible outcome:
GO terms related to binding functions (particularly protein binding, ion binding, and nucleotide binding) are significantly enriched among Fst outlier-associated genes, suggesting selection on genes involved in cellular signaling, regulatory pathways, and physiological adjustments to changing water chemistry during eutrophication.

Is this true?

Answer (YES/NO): NO